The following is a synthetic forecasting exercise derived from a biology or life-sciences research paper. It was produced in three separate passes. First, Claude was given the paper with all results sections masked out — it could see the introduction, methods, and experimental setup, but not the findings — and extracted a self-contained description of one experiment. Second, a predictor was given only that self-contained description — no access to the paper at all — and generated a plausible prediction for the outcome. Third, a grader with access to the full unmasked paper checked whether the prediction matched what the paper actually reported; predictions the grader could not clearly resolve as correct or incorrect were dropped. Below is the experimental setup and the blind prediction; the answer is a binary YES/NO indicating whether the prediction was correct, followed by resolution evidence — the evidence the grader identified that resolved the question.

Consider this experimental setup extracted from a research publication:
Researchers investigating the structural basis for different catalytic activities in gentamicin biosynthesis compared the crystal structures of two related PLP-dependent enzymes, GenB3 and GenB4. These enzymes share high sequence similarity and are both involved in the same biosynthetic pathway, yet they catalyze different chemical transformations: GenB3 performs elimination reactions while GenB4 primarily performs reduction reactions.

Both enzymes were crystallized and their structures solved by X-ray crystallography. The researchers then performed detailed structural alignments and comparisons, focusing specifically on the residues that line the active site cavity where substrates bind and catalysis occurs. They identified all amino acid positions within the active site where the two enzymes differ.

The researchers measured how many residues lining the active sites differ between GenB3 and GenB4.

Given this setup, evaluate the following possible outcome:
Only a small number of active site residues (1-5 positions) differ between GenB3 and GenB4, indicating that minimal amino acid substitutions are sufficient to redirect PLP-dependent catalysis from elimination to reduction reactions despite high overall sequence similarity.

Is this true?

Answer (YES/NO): YES